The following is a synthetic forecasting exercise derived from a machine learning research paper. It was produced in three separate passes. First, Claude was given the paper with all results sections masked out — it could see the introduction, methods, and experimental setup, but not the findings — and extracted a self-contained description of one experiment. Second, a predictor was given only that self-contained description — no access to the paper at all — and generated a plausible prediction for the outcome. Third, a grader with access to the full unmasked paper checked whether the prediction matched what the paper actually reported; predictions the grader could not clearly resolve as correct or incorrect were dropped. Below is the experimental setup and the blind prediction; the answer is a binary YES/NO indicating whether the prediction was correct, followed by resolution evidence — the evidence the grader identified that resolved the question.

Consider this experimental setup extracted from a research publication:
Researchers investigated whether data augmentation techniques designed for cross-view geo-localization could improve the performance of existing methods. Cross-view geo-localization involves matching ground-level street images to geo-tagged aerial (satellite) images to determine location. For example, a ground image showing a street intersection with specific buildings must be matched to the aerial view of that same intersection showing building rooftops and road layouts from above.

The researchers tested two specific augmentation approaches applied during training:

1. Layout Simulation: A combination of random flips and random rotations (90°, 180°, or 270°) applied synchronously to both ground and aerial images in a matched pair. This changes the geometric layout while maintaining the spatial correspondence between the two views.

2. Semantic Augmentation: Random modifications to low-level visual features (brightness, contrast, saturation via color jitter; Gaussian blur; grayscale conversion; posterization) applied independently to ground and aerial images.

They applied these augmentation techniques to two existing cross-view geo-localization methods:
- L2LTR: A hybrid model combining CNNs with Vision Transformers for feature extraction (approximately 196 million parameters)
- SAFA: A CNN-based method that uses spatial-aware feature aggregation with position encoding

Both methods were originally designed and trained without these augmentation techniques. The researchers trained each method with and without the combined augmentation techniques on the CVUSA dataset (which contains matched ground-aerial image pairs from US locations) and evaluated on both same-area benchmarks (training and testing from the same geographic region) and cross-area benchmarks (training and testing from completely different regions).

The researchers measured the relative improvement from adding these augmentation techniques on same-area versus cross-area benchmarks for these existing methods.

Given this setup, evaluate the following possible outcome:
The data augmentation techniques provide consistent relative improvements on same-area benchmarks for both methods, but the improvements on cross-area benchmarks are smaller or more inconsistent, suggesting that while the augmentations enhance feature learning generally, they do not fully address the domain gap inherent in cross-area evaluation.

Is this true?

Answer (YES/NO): NO